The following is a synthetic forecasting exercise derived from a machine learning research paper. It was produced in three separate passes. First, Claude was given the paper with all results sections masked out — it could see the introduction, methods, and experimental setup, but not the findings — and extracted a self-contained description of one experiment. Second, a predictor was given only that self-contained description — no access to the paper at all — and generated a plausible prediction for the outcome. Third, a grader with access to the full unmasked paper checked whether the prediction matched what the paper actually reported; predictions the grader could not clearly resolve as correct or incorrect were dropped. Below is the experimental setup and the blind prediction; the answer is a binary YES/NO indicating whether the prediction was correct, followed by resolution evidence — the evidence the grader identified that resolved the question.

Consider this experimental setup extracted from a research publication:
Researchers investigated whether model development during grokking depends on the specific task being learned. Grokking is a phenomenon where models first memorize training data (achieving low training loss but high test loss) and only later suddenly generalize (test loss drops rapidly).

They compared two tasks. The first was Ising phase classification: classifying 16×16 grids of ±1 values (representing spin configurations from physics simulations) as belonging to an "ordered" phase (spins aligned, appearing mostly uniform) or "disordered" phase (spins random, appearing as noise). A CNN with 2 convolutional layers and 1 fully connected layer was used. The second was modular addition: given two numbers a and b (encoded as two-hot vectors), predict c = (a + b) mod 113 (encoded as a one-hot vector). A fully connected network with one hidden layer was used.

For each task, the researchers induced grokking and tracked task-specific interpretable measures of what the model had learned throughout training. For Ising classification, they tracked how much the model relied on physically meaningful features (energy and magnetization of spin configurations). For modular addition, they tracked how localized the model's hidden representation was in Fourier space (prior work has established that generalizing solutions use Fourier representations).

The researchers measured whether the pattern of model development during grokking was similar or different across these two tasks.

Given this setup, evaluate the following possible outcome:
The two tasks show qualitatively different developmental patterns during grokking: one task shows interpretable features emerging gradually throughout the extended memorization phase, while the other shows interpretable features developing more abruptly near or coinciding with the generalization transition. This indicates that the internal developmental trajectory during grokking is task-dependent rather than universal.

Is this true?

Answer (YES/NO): YES